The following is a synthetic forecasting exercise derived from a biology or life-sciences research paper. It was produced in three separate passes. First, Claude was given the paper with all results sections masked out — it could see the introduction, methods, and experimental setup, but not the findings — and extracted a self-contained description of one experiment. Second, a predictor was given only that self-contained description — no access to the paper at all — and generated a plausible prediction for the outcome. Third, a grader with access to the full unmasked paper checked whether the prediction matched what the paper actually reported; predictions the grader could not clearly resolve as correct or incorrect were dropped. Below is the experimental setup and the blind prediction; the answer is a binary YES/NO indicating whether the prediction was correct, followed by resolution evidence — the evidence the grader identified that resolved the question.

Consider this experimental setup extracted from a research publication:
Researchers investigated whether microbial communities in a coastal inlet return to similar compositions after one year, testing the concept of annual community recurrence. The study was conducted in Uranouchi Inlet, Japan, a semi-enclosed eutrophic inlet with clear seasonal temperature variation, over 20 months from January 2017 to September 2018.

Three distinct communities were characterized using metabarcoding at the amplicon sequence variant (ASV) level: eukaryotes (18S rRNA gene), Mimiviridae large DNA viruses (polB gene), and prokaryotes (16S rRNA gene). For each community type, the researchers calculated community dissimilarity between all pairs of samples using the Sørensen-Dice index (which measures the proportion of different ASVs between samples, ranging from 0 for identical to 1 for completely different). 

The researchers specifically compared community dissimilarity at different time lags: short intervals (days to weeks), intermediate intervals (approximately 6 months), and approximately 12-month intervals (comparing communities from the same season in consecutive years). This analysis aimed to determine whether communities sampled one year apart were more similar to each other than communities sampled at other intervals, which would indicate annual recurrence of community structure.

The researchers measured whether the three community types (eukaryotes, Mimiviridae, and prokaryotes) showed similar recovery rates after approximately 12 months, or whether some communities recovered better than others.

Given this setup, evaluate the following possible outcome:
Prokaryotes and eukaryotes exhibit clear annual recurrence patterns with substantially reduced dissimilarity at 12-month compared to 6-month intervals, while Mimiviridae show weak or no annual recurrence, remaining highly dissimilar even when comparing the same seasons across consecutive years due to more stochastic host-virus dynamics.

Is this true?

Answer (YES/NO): NO